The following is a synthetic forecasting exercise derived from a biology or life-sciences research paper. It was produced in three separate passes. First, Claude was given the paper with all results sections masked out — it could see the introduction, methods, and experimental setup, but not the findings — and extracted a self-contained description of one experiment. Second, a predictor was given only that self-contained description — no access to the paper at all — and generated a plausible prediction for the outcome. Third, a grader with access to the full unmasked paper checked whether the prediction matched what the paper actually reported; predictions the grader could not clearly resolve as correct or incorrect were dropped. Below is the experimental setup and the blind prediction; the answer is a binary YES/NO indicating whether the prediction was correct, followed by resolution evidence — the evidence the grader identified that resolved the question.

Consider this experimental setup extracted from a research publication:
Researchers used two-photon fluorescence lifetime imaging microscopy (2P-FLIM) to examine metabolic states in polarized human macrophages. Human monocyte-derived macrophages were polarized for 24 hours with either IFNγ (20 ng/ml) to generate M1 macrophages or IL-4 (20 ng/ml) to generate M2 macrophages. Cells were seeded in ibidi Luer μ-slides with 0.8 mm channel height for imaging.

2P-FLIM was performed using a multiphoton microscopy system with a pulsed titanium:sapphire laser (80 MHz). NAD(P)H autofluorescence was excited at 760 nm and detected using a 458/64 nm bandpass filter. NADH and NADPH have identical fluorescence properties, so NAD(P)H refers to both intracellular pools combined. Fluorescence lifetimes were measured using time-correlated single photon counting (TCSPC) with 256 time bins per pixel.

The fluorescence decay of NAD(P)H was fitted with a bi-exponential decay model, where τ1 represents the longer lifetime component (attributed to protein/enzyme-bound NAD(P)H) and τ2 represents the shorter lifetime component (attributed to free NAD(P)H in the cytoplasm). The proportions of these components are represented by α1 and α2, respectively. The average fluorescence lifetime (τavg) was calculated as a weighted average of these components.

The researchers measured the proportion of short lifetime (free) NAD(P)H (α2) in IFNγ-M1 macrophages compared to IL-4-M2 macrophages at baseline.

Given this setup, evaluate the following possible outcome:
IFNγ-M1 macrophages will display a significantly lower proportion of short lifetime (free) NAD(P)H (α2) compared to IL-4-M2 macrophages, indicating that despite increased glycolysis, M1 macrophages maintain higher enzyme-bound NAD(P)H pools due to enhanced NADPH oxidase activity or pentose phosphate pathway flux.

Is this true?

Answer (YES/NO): NO